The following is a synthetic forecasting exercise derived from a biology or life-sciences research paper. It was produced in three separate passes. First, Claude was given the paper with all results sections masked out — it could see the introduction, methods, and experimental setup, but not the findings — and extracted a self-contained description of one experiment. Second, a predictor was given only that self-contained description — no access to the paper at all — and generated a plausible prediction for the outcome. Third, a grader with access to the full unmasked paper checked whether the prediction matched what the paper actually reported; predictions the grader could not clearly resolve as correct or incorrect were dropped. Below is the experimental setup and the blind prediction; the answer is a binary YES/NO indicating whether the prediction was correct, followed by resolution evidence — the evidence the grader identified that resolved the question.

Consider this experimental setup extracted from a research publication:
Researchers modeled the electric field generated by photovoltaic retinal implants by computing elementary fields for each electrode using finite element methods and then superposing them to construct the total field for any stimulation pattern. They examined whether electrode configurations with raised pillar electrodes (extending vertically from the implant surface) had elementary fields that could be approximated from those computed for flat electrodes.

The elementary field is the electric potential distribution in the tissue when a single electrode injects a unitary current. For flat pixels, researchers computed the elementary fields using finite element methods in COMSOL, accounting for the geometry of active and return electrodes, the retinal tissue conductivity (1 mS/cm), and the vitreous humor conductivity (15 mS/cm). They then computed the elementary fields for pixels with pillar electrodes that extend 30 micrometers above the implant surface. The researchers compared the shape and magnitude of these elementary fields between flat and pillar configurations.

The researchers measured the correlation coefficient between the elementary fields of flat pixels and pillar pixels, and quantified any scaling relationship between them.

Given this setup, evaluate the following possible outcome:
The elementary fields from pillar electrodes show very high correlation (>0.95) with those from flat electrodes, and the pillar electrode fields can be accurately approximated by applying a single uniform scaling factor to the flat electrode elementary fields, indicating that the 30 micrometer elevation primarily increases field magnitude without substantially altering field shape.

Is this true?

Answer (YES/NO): YES